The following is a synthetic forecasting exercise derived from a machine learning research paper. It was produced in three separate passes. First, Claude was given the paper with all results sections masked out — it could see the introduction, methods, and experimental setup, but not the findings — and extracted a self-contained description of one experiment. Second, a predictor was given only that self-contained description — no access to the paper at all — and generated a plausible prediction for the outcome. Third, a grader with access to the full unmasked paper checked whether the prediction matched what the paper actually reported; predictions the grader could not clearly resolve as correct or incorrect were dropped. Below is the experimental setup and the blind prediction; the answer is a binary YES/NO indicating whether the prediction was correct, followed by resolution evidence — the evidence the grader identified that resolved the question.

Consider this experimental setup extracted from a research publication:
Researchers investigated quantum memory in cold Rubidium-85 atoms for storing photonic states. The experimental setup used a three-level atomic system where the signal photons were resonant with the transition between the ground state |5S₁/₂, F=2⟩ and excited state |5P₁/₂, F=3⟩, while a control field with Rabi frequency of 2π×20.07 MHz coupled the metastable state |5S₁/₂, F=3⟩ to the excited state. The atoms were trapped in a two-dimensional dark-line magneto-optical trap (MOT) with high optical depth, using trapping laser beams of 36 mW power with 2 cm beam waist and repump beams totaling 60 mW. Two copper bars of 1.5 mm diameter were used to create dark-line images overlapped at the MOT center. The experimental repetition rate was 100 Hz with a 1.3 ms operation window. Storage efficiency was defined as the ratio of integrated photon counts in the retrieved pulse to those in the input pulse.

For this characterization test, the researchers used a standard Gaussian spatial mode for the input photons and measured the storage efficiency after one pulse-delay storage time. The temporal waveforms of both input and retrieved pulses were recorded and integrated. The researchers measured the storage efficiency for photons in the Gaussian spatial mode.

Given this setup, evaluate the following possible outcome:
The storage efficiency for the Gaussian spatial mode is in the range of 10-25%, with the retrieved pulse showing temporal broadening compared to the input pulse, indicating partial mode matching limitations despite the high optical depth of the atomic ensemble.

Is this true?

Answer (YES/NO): NO